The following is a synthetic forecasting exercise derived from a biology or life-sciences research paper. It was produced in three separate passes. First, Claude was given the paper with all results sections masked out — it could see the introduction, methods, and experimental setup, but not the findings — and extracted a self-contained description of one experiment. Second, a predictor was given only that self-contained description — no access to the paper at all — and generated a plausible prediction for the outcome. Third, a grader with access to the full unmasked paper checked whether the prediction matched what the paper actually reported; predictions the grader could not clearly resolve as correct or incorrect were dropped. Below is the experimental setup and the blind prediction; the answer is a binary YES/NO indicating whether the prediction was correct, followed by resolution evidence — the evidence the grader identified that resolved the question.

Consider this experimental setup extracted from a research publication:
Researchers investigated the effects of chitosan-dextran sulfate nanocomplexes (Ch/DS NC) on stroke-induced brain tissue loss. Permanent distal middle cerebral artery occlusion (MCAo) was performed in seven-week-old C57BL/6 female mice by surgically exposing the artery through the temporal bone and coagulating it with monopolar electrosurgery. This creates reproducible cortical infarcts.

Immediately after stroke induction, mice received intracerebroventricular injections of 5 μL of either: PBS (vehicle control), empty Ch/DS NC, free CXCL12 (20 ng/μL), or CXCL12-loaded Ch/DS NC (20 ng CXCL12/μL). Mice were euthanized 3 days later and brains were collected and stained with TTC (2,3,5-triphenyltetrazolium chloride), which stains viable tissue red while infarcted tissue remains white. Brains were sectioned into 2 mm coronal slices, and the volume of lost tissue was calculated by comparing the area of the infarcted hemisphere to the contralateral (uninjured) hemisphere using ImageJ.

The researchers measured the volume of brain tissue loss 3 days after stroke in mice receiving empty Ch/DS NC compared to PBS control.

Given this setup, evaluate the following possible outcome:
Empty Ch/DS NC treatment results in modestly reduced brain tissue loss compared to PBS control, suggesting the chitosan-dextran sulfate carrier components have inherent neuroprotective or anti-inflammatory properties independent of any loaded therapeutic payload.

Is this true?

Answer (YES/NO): NO